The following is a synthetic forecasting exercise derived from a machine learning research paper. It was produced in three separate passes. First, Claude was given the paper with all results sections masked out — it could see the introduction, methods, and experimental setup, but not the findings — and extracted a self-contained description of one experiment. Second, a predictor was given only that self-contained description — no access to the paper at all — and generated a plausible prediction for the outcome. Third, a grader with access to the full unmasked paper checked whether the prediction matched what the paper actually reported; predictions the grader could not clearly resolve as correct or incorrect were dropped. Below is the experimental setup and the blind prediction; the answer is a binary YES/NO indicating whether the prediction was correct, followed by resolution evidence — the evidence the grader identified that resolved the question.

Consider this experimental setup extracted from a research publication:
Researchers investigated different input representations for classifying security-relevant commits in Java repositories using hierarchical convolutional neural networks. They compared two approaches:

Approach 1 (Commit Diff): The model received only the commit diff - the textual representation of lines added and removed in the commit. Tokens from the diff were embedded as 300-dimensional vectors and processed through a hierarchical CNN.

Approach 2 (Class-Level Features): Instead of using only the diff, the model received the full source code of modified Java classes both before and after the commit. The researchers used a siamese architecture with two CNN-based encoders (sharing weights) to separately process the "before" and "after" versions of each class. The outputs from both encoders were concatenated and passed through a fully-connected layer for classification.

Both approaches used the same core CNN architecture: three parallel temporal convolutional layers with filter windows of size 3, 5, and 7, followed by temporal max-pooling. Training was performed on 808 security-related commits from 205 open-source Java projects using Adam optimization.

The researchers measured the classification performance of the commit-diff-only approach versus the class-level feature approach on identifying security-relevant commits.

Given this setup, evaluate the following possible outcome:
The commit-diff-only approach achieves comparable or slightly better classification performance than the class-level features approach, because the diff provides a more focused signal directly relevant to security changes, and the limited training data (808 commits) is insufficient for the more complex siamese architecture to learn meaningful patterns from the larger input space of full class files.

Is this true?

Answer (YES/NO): NO